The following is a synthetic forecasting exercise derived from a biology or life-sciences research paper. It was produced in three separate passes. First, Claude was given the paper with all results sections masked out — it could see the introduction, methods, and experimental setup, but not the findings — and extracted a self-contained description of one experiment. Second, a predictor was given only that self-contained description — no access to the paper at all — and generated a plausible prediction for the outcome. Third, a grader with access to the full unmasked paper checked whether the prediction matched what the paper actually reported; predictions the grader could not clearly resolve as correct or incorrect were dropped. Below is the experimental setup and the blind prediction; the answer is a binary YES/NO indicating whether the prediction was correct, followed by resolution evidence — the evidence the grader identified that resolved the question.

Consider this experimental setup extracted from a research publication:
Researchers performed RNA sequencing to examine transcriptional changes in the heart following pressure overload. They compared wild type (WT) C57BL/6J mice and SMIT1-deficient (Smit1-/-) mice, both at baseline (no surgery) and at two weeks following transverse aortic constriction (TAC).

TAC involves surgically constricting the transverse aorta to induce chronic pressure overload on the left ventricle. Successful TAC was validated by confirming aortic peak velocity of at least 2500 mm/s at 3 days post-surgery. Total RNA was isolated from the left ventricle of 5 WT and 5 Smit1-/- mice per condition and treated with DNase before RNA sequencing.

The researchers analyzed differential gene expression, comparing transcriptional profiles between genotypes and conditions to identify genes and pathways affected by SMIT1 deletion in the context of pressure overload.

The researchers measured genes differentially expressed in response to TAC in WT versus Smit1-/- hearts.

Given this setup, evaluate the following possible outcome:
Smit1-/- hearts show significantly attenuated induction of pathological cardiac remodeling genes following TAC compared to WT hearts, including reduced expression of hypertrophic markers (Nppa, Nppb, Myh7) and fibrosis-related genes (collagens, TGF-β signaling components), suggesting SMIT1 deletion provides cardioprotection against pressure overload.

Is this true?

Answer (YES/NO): YES